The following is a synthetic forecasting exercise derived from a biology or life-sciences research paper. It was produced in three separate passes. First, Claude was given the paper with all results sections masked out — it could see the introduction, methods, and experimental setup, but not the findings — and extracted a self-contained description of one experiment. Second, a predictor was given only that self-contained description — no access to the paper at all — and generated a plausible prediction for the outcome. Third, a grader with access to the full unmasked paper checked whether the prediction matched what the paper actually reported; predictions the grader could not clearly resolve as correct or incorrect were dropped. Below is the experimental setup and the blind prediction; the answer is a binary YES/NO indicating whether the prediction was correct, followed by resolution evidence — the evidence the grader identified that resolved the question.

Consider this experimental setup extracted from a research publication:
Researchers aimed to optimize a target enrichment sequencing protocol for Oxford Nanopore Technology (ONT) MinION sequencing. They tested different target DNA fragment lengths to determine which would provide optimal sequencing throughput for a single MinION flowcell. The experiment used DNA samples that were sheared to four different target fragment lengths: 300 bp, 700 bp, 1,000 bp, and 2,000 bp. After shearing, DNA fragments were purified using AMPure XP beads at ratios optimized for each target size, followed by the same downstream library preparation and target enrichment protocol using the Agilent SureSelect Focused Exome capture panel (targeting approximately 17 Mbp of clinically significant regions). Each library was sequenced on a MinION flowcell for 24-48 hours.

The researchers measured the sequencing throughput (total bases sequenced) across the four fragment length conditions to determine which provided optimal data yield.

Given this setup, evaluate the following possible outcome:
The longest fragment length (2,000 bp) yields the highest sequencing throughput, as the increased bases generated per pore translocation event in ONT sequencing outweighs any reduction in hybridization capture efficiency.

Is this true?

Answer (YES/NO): NO